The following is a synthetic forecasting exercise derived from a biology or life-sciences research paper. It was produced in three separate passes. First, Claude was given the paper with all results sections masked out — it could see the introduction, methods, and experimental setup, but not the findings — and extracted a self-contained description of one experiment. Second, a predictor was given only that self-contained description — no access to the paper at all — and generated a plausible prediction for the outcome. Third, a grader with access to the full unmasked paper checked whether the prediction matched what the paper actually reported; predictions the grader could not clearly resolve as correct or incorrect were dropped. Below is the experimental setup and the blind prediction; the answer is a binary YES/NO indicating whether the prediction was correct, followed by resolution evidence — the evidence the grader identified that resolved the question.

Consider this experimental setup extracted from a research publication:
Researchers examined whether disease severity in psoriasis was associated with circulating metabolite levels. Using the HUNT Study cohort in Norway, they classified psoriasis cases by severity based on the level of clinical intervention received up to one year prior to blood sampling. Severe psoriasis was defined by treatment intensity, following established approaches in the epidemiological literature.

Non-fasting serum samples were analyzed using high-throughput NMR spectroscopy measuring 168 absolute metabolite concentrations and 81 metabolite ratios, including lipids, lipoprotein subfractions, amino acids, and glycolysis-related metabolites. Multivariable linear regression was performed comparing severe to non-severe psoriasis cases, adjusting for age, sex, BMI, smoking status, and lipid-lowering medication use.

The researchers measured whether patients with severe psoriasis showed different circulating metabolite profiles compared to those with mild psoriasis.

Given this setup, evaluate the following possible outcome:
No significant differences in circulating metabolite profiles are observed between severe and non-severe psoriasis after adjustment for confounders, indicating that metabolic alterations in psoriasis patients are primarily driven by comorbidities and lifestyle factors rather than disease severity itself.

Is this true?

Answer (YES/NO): NO